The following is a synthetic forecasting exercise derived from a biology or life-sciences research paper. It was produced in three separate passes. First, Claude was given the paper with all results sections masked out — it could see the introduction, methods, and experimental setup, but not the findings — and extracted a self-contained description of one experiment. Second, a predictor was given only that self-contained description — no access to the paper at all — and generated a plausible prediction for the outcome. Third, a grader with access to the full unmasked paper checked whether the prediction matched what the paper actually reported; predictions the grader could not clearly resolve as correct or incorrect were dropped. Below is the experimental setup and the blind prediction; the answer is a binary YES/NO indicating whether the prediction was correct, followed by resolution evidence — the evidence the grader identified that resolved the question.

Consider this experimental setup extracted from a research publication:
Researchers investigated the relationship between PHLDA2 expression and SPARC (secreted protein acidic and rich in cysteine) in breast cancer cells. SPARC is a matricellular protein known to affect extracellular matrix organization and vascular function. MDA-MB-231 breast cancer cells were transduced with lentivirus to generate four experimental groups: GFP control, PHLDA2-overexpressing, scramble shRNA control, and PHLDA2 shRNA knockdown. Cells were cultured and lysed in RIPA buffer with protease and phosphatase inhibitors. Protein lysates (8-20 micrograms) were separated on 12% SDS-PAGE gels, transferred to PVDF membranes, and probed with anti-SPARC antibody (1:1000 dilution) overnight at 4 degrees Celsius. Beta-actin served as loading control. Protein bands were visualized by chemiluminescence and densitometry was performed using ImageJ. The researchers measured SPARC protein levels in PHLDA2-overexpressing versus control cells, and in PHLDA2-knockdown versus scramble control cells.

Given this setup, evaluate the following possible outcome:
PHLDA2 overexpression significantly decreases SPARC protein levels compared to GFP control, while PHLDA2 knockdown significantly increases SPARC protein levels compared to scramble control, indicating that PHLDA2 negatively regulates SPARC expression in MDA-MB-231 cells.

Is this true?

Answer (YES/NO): NO